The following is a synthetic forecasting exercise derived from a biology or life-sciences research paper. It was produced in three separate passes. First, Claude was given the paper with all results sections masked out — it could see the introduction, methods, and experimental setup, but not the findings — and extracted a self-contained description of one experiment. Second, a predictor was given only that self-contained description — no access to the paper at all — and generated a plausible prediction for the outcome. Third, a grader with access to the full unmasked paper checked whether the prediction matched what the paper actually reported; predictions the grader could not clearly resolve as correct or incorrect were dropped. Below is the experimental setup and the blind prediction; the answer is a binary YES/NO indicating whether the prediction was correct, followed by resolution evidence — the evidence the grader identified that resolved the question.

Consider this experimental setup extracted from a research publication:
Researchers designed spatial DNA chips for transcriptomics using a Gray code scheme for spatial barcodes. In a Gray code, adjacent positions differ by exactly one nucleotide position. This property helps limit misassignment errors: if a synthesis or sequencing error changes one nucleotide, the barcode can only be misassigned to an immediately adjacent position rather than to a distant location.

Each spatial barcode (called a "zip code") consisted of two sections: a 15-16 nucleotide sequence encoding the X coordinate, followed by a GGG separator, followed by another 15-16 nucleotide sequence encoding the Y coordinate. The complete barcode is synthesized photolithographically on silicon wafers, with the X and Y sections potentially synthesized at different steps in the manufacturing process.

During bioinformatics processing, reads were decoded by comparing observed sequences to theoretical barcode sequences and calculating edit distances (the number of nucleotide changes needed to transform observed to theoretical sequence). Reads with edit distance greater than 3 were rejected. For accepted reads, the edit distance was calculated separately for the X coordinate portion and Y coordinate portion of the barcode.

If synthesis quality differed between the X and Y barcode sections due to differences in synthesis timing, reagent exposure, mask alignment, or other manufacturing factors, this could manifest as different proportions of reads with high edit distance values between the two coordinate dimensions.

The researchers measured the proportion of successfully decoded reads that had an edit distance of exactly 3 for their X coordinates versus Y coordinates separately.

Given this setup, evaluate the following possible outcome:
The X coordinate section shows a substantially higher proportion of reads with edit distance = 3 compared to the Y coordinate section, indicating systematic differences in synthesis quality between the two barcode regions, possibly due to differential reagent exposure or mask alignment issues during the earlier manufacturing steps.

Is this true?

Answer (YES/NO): NO